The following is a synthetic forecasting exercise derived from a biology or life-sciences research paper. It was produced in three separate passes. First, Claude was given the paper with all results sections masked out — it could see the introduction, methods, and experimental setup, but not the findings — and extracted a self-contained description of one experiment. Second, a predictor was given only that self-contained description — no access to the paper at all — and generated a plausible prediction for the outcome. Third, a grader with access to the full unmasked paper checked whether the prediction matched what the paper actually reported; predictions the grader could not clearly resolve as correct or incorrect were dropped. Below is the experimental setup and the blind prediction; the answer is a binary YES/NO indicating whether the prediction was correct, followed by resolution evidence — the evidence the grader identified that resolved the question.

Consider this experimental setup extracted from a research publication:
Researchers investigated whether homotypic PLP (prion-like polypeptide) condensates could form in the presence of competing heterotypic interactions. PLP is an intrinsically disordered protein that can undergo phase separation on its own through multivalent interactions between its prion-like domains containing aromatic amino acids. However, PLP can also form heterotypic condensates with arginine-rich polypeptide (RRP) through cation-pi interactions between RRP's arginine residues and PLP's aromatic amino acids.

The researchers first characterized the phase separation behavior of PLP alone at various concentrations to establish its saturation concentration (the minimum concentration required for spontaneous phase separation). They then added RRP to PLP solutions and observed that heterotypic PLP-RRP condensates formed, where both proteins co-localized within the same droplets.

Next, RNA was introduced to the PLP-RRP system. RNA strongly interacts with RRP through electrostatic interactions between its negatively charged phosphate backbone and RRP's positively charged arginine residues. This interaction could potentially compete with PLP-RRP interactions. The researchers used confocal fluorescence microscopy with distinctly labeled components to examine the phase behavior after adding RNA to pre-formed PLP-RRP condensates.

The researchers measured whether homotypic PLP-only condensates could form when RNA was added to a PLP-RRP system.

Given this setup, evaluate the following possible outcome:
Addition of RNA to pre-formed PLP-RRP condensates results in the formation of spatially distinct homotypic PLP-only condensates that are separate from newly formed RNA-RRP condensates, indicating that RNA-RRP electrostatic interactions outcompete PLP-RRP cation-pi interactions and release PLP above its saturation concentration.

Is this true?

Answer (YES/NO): YES